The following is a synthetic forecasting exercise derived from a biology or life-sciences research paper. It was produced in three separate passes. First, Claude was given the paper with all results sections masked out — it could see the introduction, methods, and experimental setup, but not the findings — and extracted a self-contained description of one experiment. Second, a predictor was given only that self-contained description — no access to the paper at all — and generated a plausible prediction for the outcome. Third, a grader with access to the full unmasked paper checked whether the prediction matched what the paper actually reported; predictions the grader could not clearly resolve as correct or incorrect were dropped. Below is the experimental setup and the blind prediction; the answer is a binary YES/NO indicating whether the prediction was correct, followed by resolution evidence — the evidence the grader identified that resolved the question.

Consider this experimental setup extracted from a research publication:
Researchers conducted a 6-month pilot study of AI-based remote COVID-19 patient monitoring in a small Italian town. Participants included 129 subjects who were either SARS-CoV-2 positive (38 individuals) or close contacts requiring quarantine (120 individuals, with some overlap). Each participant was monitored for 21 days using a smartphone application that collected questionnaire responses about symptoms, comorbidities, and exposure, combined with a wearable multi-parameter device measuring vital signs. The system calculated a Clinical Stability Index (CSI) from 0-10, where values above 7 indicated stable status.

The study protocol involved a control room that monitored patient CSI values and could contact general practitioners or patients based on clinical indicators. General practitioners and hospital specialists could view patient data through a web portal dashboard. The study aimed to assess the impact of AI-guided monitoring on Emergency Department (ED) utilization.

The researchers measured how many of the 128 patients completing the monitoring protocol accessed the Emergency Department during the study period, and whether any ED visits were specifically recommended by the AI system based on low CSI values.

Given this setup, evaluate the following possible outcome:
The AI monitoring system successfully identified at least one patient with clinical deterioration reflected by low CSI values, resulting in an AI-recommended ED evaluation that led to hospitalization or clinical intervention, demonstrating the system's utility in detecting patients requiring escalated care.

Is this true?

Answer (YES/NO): NO